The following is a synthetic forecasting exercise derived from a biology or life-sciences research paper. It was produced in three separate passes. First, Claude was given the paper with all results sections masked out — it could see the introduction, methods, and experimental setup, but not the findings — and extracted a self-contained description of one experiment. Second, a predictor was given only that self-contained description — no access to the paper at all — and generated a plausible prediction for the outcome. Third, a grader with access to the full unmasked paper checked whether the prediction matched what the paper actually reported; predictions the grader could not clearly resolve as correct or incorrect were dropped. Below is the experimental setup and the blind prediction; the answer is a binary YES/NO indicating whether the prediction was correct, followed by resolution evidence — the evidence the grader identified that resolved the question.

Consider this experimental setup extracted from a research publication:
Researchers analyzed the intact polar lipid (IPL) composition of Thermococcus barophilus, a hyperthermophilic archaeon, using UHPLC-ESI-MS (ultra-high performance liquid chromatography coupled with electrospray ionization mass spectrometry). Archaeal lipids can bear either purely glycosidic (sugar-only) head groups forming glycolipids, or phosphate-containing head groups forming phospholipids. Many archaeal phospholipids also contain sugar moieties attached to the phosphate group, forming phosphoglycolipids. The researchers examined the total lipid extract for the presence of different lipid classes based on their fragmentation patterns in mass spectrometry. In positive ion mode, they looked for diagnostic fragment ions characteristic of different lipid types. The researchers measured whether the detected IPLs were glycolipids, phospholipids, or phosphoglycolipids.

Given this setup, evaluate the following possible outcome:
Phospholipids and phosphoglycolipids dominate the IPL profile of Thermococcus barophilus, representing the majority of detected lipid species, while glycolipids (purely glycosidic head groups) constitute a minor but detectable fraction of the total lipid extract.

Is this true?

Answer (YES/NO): NO